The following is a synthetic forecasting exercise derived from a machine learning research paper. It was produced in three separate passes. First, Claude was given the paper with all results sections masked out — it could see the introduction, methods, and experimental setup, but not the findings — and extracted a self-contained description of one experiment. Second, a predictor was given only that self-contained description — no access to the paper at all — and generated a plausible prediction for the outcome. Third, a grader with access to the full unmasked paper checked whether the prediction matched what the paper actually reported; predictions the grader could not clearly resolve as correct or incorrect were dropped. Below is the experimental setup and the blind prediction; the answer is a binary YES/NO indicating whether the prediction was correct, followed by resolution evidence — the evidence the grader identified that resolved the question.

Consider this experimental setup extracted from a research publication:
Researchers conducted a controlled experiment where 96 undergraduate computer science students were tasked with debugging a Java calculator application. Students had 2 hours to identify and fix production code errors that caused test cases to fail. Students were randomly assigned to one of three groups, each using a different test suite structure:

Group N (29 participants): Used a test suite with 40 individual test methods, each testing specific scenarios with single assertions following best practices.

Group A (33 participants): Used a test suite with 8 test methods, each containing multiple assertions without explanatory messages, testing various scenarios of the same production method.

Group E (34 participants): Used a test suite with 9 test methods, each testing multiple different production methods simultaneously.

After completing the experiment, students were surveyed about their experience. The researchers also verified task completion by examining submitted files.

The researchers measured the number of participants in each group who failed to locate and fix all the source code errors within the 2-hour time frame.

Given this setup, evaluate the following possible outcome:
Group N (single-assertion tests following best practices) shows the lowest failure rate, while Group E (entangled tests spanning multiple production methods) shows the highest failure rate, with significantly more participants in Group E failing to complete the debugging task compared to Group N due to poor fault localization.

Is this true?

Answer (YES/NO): NO